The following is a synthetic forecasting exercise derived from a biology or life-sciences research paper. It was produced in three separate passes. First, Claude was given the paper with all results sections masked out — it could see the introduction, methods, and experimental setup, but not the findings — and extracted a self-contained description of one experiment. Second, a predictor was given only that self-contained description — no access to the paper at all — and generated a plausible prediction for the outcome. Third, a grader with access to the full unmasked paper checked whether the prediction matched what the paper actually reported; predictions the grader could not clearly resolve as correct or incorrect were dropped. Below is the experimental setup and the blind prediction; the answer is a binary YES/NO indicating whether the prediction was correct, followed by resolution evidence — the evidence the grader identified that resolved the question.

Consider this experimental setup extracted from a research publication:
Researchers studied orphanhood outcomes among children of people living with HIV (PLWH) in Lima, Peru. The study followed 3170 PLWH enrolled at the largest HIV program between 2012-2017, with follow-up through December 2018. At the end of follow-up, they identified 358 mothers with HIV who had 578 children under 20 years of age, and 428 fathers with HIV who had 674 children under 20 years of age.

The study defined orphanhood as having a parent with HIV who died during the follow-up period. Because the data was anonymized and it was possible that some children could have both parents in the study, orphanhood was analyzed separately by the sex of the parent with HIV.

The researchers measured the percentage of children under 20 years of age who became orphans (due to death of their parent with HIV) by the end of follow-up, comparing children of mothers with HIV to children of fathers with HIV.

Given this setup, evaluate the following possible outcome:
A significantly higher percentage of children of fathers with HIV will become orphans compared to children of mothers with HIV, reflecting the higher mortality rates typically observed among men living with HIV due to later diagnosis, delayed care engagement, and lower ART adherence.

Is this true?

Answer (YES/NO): YES